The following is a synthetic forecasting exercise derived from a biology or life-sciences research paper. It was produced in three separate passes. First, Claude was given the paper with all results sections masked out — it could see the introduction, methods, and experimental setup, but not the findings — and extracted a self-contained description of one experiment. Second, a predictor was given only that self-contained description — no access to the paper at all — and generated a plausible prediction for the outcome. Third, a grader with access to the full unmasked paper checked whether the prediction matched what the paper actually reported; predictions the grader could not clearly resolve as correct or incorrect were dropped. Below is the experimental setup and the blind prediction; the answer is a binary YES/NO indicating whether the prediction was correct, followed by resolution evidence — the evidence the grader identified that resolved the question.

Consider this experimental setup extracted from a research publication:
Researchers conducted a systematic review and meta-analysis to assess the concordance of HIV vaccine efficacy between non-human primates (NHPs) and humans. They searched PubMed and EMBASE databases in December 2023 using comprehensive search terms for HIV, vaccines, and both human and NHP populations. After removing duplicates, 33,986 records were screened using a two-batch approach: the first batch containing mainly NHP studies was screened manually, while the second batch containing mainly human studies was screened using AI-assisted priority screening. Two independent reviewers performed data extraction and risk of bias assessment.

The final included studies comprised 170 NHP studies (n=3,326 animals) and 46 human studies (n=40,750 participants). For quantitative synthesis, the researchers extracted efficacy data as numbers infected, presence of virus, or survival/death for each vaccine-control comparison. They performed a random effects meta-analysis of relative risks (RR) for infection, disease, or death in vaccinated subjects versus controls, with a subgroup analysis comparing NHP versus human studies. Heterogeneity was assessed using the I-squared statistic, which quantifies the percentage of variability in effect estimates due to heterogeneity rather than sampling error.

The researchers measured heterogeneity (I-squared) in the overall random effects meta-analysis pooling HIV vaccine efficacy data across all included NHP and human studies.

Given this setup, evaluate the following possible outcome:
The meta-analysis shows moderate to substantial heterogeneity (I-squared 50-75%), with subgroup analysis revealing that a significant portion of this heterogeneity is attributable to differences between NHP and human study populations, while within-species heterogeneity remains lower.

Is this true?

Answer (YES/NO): NO